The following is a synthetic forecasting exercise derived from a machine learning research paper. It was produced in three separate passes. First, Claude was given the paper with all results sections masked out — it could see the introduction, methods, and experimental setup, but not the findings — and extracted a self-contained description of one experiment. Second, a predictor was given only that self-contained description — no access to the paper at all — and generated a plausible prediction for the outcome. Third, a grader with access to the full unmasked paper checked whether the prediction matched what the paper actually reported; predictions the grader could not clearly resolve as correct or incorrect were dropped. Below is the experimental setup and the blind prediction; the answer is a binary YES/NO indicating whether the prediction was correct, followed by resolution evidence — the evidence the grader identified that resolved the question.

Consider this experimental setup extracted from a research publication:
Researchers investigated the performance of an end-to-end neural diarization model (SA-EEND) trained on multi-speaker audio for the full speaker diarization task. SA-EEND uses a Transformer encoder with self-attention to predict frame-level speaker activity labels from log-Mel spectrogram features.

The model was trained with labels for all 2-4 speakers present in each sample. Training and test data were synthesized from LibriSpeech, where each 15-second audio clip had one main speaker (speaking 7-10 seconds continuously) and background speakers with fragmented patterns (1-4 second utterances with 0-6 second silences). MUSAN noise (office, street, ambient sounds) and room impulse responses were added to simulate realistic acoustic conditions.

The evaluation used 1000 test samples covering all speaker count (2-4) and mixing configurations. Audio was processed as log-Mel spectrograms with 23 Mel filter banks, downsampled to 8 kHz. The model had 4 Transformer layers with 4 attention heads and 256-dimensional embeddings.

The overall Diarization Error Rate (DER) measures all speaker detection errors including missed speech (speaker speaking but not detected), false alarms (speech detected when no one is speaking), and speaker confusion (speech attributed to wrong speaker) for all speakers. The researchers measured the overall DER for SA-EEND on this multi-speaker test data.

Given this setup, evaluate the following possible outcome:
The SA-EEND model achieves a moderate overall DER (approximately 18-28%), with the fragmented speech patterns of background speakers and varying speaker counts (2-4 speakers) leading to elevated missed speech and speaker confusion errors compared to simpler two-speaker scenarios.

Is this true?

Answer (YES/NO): YES